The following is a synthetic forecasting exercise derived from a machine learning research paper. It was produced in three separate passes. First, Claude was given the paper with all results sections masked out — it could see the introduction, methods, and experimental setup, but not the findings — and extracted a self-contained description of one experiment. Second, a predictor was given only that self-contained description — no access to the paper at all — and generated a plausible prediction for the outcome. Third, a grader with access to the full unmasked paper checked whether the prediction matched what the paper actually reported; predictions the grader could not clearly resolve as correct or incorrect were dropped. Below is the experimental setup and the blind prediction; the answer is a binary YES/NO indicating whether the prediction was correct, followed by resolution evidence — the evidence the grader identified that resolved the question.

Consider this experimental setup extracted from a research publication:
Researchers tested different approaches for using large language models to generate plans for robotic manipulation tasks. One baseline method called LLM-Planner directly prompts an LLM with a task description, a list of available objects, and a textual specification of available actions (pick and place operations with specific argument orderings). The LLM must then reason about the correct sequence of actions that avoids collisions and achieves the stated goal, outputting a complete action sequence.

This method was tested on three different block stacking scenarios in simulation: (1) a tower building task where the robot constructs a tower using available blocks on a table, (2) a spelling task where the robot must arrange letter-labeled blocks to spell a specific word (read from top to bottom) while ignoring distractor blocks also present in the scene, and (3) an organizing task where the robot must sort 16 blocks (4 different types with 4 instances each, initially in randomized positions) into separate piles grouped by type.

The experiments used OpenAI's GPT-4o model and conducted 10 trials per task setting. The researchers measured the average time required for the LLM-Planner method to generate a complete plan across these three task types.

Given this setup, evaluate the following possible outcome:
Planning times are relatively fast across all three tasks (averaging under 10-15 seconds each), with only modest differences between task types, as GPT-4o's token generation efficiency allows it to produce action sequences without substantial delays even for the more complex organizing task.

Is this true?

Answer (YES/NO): NO